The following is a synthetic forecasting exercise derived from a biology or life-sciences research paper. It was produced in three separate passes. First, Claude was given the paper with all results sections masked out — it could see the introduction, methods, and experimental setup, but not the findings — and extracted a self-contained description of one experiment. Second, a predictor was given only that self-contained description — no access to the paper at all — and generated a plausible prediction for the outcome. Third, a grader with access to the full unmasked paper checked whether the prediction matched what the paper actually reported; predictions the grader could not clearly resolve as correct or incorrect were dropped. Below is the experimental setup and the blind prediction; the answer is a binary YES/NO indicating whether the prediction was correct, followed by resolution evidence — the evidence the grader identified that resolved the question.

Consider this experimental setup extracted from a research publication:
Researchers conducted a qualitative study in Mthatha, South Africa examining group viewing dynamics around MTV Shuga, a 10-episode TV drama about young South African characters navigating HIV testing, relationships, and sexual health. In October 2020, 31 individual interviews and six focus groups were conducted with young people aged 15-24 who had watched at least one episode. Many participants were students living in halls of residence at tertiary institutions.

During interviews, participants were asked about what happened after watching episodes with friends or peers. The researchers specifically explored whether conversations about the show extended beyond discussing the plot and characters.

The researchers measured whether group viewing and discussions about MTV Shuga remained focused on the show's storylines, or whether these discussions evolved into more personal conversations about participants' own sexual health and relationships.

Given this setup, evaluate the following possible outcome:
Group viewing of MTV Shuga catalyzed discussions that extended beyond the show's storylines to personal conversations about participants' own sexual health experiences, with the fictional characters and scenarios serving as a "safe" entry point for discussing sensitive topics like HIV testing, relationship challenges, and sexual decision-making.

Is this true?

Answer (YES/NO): YES